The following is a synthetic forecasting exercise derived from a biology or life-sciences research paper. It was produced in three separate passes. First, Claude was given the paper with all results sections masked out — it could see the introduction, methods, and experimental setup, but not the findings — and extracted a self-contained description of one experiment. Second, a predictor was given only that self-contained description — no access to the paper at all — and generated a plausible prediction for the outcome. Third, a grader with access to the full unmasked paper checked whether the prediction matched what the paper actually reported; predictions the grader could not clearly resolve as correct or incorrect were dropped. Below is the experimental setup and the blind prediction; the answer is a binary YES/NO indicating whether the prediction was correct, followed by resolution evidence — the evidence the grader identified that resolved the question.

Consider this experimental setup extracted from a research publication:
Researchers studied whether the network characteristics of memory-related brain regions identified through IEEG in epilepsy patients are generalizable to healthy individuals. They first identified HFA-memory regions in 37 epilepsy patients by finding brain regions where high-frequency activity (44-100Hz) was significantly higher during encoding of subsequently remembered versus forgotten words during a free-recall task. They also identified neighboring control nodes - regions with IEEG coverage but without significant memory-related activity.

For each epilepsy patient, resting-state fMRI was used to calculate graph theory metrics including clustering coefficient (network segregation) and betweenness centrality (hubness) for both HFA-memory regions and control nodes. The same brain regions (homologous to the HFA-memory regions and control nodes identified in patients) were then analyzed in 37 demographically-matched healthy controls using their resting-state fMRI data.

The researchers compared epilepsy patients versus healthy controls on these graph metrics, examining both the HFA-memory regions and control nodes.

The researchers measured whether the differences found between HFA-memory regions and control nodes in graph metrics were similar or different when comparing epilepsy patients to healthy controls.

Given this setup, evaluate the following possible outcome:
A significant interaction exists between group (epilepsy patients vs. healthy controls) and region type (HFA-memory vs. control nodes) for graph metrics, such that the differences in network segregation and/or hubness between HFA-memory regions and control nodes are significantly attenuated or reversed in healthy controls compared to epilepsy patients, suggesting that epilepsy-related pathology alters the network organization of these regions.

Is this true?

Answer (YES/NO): NO